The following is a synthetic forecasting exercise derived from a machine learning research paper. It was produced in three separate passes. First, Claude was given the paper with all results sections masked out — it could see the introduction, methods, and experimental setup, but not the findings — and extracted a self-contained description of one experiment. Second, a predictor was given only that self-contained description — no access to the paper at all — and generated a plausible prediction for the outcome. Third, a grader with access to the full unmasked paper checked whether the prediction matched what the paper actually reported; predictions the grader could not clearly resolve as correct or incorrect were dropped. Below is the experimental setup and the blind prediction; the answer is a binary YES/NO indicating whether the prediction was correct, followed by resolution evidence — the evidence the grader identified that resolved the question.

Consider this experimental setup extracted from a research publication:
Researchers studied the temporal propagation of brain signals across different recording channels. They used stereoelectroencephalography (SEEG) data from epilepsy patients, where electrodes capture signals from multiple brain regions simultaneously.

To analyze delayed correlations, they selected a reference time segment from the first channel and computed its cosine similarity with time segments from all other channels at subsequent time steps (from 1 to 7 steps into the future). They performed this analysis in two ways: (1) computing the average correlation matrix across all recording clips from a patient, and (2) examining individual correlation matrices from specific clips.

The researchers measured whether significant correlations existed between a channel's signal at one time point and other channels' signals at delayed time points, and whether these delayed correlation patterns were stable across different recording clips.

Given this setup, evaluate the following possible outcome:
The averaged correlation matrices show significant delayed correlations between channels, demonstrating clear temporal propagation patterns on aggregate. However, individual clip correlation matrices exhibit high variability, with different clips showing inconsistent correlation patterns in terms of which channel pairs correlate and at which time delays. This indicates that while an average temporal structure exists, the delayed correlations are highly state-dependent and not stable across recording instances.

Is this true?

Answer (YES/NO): YES